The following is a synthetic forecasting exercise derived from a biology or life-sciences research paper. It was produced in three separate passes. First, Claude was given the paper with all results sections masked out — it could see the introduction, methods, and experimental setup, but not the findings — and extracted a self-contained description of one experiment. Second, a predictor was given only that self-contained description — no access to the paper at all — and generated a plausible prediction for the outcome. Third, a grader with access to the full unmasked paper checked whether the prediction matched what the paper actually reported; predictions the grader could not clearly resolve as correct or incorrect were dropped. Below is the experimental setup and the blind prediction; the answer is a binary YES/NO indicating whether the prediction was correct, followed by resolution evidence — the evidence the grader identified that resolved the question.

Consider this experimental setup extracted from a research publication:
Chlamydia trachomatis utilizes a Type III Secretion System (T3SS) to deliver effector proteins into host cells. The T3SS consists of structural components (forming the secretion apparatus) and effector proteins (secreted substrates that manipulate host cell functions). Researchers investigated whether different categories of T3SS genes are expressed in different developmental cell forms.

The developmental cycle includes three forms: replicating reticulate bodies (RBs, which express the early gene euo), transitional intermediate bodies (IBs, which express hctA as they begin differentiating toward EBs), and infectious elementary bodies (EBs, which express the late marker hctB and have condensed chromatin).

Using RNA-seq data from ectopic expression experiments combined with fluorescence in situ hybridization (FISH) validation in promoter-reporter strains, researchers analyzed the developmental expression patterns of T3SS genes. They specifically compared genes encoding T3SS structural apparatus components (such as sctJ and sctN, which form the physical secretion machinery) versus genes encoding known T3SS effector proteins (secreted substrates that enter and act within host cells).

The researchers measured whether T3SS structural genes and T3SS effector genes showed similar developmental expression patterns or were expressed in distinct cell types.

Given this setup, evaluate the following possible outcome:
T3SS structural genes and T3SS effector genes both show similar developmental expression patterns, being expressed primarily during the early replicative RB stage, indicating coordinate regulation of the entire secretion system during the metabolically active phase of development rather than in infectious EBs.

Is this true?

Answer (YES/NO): NO